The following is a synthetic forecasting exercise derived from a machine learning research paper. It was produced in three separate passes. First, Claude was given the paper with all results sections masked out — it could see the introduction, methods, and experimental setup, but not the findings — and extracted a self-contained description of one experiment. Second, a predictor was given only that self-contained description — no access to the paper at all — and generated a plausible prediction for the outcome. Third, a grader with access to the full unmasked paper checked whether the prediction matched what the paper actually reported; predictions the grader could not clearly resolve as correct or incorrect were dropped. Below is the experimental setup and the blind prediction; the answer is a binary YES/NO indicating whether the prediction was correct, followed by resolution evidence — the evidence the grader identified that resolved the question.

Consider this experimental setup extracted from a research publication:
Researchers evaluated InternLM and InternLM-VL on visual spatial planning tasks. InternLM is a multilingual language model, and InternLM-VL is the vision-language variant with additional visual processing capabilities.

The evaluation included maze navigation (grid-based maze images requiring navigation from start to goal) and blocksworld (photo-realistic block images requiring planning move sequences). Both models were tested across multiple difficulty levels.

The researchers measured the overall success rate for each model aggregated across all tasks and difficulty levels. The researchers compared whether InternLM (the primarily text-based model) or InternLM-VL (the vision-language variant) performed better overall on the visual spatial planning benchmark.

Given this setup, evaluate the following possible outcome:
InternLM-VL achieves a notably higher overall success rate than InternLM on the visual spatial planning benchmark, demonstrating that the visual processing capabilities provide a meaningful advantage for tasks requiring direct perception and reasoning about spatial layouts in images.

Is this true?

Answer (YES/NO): NO